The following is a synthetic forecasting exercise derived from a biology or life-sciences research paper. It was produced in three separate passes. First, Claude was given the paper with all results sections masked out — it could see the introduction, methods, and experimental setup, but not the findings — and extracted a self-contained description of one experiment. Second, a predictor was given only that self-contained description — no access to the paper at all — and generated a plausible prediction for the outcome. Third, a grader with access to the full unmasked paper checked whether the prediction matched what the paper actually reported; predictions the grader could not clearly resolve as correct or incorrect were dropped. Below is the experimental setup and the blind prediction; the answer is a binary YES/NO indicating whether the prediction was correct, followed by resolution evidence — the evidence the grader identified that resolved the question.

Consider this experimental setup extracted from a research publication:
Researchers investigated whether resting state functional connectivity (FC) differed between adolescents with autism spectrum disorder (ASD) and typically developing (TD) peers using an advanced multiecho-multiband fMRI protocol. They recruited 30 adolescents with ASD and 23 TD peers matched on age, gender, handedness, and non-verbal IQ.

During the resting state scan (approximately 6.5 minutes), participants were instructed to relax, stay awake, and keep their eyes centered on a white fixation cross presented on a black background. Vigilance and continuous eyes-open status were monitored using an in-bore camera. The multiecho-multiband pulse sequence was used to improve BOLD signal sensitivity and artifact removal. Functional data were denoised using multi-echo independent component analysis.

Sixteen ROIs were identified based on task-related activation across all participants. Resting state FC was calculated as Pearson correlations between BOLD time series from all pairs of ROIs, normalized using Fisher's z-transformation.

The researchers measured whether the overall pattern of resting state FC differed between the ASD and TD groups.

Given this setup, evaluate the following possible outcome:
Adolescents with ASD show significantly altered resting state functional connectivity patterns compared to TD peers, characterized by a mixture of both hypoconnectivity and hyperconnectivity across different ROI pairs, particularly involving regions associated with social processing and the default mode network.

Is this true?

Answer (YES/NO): NO